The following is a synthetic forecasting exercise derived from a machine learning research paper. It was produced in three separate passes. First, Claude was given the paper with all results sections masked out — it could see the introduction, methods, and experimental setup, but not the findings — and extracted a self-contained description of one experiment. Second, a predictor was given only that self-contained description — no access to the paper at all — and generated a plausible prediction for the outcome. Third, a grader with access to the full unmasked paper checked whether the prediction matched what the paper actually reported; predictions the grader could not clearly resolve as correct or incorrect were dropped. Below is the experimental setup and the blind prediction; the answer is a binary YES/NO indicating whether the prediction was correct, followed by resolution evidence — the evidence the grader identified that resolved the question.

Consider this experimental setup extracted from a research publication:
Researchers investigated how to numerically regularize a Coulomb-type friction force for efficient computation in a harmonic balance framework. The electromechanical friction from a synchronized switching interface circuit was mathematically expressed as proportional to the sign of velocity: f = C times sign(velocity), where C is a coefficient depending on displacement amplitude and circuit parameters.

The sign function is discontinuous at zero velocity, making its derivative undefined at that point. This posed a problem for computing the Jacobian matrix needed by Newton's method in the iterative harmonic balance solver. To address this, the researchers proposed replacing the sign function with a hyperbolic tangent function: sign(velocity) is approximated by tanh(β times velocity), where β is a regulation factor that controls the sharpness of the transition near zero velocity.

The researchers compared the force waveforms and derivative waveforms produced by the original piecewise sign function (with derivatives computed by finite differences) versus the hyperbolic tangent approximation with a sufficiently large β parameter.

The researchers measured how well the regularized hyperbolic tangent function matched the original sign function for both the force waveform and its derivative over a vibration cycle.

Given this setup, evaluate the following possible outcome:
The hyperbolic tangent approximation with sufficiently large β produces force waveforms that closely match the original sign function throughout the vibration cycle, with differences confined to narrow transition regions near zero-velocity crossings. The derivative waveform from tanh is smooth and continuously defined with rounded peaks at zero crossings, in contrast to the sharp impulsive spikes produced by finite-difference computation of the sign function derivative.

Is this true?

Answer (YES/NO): NO